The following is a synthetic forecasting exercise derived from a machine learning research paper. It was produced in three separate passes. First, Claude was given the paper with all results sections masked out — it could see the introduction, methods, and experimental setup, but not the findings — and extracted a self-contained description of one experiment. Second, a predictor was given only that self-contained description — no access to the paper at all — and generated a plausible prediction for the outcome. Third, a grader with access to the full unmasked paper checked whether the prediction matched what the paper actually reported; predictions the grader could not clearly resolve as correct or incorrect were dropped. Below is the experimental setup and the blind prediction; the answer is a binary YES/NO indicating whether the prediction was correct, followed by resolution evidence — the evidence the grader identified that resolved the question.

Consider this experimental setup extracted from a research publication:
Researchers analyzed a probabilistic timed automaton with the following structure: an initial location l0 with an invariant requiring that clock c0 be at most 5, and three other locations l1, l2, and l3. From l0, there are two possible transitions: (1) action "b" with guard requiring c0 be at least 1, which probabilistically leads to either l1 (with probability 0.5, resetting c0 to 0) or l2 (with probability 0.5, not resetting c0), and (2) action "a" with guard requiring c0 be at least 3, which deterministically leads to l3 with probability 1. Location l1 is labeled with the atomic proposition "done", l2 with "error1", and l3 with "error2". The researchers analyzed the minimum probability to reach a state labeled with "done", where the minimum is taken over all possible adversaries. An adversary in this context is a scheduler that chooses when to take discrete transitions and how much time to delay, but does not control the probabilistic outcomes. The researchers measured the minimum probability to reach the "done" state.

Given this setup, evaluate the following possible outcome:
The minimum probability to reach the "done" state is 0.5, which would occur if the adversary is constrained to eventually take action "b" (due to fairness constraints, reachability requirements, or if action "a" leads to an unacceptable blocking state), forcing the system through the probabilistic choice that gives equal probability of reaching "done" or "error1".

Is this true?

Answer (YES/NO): NO